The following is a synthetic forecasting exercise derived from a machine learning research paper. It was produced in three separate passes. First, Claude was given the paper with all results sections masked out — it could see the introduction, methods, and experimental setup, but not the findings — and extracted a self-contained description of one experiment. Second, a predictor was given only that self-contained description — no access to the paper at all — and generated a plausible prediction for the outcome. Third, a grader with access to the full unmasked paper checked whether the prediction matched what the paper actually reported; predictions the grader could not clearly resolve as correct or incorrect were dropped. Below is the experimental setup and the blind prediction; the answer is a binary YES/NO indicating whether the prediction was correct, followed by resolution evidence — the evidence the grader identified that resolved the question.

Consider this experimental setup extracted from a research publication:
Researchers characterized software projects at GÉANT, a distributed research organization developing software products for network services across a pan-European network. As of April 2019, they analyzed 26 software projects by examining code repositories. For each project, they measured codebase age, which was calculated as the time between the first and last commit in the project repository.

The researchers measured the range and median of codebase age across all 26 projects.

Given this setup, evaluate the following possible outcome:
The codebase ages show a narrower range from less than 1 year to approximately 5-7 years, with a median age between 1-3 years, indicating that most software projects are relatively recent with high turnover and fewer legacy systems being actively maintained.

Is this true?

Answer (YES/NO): NO